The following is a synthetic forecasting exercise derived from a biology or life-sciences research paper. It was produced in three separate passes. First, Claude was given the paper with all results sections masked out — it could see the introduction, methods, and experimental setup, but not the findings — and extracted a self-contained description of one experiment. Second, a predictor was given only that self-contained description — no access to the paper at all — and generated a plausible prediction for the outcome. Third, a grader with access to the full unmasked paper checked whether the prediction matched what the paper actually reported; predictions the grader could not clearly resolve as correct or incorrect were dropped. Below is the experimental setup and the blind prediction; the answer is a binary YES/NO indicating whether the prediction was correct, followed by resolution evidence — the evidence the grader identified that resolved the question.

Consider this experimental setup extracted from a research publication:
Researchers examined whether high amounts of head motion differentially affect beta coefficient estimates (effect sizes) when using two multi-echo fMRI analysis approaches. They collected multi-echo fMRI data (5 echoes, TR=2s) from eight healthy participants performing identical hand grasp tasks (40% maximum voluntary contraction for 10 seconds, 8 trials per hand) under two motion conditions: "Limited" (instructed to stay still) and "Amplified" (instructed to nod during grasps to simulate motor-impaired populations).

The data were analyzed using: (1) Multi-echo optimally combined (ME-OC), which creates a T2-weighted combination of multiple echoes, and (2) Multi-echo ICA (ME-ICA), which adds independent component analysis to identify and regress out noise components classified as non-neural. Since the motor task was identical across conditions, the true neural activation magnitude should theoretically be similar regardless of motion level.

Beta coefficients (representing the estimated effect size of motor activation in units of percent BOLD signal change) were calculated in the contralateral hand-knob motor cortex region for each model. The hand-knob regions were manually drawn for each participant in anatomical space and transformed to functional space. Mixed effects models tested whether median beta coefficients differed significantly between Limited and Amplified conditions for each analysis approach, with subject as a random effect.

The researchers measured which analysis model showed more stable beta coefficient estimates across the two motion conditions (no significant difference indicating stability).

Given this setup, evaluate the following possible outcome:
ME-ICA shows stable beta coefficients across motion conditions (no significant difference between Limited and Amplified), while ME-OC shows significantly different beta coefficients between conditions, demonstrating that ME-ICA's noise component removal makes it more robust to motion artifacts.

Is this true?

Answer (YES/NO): YES